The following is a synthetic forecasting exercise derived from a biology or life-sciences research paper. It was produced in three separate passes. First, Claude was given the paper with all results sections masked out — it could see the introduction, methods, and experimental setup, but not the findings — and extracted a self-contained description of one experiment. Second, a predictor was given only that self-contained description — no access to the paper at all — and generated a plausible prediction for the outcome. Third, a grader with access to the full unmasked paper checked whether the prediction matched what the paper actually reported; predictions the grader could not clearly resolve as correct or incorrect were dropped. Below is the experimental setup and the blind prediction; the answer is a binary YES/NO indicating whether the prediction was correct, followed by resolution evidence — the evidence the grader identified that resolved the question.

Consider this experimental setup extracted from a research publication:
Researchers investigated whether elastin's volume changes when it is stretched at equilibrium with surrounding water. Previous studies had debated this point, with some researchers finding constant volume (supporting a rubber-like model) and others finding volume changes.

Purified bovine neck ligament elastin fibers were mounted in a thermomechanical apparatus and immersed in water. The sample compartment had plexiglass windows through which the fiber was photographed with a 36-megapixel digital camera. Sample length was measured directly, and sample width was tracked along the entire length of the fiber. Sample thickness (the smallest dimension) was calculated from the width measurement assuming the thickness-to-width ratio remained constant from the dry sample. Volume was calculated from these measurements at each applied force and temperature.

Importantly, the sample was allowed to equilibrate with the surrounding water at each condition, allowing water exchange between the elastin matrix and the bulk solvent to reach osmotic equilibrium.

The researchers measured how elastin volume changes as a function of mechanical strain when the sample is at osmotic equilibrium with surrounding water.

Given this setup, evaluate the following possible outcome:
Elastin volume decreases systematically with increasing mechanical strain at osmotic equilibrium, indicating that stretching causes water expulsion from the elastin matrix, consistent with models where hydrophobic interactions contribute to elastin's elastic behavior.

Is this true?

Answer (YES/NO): NO